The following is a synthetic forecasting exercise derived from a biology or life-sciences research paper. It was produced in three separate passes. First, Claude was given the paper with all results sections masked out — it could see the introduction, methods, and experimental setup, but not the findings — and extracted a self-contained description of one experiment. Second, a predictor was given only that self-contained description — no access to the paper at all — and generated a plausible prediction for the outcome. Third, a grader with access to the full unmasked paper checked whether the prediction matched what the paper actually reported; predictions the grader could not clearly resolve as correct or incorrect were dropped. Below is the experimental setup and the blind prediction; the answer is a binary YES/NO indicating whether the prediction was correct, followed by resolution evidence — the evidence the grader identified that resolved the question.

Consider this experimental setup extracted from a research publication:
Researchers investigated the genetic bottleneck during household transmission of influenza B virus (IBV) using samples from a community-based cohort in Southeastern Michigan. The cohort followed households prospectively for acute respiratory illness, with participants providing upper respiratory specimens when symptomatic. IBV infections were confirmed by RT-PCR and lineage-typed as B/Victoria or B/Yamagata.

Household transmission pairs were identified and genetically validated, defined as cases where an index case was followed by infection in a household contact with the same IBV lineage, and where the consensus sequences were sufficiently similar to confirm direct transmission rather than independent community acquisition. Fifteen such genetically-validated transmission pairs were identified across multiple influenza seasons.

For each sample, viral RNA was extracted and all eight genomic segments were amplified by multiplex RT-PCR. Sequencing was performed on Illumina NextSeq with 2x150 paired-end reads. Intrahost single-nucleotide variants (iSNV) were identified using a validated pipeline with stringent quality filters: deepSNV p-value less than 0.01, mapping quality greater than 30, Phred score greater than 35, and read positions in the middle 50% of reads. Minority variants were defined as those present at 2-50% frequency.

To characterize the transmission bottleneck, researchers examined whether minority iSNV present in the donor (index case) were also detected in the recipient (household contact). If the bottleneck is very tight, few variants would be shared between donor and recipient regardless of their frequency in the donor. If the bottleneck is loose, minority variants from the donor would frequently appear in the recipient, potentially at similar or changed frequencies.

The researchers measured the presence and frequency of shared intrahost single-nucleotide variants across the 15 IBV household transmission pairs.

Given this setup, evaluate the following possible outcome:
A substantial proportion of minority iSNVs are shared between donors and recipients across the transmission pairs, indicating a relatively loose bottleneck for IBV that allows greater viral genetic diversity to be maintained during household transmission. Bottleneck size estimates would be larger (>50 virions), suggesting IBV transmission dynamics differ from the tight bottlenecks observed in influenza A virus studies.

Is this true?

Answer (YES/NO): NO